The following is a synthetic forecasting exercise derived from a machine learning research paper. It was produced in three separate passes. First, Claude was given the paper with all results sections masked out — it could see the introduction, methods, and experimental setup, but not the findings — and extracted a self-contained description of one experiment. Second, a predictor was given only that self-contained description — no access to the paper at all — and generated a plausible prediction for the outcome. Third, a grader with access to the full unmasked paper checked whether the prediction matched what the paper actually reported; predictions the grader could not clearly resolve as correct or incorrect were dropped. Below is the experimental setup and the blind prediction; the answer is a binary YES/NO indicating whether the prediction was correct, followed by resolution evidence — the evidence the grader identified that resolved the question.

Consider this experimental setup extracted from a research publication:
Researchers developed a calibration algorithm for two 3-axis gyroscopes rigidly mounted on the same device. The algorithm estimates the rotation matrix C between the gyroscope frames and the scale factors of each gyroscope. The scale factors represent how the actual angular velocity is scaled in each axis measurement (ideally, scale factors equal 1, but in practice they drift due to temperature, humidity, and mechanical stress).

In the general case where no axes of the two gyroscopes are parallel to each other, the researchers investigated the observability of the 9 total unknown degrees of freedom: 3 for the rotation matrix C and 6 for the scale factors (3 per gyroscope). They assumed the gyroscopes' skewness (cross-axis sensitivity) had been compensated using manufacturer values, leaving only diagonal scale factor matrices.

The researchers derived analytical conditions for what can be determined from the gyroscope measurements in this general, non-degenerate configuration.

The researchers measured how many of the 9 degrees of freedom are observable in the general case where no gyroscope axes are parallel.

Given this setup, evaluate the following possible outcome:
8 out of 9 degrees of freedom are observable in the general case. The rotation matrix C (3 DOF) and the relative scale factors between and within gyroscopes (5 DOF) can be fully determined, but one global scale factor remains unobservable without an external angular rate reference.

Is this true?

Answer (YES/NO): YES